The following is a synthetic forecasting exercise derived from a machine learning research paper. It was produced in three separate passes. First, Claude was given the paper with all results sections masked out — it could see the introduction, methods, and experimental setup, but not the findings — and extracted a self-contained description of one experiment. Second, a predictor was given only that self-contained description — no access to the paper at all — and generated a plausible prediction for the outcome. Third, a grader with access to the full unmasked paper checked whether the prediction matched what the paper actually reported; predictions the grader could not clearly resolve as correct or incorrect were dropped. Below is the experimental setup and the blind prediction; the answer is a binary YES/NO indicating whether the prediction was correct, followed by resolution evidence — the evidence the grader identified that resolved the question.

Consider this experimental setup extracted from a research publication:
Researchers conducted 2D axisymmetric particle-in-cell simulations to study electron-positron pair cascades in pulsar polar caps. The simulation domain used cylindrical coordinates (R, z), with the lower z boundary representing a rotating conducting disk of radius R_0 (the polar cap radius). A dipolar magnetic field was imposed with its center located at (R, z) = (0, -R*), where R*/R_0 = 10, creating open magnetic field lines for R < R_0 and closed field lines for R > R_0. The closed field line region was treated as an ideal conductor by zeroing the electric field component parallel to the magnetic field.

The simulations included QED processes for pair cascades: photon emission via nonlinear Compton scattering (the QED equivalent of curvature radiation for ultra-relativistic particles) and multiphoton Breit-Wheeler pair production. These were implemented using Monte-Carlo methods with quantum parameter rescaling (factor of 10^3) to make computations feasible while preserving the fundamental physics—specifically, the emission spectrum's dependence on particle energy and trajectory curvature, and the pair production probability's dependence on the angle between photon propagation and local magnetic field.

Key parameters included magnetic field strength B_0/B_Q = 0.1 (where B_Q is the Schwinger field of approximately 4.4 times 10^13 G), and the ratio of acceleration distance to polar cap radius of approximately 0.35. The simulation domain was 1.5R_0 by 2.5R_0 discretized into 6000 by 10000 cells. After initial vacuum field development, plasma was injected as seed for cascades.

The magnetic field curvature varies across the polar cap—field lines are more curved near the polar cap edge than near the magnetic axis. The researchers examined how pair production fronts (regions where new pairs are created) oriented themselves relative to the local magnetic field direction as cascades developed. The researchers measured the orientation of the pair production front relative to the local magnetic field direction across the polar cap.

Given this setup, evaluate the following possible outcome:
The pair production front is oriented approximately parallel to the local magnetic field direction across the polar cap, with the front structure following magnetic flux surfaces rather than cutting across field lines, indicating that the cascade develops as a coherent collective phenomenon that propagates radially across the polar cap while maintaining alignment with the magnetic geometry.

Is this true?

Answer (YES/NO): NO